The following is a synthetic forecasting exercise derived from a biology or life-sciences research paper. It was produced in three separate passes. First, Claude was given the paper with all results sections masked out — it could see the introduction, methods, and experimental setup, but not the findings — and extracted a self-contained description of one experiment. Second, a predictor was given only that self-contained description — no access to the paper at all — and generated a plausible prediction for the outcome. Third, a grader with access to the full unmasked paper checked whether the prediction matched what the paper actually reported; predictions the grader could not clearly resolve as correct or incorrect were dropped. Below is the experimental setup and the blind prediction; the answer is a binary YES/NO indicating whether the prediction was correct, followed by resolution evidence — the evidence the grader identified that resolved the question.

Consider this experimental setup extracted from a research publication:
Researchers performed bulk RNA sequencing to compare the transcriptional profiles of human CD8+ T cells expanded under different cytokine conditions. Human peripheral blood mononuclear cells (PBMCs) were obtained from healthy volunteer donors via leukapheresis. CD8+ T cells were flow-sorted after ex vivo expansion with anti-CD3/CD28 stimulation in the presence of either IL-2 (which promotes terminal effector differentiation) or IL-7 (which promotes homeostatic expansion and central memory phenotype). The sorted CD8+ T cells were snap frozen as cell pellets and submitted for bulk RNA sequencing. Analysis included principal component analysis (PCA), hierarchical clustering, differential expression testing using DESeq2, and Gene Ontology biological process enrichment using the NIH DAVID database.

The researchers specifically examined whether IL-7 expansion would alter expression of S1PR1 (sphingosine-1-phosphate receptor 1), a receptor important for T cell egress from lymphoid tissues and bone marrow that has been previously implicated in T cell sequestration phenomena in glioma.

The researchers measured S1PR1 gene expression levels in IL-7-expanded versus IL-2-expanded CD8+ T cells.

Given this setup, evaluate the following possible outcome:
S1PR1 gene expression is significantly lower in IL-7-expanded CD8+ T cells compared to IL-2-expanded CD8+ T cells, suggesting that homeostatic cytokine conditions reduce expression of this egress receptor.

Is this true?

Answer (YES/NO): NO